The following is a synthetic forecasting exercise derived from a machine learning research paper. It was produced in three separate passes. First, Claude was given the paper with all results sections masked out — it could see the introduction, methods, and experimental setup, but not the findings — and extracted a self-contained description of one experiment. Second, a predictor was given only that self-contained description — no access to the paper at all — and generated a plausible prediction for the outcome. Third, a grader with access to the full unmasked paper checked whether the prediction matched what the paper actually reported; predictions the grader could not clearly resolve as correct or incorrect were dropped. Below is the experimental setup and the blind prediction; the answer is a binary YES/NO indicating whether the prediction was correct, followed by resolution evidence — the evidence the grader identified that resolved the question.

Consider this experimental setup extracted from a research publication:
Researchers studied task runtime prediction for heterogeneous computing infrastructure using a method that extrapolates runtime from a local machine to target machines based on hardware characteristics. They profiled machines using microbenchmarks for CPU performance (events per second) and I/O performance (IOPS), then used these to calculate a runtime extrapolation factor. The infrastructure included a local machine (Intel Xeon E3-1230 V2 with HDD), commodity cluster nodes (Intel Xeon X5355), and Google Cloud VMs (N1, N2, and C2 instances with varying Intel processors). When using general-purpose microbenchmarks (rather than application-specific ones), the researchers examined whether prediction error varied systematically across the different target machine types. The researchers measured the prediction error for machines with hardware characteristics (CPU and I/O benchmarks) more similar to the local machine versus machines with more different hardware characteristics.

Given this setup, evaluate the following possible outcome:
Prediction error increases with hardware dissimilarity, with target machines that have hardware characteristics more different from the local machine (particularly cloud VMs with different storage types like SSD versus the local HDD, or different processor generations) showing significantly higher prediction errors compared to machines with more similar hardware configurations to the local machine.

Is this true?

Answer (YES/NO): NO